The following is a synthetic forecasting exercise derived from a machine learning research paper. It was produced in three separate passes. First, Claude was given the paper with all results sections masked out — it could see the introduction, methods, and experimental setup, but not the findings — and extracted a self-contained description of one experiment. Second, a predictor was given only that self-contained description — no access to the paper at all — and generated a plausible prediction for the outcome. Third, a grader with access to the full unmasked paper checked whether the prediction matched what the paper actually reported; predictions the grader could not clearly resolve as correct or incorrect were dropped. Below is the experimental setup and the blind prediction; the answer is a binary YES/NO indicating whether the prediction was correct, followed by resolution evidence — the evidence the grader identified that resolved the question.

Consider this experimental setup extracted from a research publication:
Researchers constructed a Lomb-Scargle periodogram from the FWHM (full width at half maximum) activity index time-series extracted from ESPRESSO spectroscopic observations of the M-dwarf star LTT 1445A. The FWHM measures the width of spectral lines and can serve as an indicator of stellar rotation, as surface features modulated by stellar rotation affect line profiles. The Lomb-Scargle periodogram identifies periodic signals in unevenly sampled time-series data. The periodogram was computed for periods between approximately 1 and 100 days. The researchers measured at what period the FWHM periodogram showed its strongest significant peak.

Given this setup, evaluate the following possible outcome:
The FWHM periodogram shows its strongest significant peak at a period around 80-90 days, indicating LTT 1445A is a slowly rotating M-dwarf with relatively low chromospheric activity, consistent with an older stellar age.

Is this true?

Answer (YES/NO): NO